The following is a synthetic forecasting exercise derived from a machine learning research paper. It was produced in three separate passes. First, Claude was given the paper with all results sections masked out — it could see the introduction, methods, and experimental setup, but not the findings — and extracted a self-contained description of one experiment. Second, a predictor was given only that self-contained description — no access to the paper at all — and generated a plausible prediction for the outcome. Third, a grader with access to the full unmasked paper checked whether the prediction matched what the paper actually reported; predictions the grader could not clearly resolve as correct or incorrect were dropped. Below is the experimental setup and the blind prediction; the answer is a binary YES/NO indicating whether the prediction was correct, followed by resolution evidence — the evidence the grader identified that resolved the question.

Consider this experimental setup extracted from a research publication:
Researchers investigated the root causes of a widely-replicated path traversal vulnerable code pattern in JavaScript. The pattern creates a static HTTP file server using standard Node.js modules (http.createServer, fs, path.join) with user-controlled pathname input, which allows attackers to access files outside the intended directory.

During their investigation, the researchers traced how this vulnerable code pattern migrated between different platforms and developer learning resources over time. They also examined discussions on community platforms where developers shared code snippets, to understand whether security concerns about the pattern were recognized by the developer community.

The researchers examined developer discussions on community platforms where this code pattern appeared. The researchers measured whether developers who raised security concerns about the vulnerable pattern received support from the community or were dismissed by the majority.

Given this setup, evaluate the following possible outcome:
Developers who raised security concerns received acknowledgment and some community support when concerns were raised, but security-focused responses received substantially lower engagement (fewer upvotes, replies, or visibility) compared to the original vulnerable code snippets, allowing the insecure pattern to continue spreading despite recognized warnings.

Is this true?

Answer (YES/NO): NO